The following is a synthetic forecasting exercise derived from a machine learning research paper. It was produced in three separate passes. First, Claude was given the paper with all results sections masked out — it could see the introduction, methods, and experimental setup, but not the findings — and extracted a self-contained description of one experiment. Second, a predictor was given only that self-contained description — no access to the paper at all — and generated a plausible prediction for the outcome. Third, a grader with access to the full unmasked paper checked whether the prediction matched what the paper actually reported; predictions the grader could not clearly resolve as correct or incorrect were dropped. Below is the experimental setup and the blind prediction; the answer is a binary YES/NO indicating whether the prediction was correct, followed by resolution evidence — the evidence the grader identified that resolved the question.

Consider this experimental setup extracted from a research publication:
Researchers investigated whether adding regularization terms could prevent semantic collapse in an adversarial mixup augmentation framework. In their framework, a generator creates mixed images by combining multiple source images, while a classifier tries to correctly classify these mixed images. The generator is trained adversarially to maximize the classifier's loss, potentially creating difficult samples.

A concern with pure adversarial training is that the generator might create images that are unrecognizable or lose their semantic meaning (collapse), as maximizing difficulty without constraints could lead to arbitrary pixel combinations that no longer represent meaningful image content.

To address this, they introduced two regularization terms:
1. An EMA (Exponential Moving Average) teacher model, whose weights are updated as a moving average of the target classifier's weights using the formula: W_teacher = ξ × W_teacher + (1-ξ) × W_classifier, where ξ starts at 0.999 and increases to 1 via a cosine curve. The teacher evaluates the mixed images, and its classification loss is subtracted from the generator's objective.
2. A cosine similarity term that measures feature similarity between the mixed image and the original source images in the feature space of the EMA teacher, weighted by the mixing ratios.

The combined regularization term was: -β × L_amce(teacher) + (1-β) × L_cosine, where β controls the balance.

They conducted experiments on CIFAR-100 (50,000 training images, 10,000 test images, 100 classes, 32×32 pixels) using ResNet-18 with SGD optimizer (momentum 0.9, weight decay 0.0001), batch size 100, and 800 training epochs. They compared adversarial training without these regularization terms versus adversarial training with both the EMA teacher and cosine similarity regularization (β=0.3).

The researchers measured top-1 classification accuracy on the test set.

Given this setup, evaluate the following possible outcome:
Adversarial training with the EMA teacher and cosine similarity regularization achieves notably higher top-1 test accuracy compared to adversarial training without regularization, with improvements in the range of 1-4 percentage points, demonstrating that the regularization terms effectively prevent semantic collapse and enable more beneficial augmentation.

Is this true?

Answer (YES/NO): YES